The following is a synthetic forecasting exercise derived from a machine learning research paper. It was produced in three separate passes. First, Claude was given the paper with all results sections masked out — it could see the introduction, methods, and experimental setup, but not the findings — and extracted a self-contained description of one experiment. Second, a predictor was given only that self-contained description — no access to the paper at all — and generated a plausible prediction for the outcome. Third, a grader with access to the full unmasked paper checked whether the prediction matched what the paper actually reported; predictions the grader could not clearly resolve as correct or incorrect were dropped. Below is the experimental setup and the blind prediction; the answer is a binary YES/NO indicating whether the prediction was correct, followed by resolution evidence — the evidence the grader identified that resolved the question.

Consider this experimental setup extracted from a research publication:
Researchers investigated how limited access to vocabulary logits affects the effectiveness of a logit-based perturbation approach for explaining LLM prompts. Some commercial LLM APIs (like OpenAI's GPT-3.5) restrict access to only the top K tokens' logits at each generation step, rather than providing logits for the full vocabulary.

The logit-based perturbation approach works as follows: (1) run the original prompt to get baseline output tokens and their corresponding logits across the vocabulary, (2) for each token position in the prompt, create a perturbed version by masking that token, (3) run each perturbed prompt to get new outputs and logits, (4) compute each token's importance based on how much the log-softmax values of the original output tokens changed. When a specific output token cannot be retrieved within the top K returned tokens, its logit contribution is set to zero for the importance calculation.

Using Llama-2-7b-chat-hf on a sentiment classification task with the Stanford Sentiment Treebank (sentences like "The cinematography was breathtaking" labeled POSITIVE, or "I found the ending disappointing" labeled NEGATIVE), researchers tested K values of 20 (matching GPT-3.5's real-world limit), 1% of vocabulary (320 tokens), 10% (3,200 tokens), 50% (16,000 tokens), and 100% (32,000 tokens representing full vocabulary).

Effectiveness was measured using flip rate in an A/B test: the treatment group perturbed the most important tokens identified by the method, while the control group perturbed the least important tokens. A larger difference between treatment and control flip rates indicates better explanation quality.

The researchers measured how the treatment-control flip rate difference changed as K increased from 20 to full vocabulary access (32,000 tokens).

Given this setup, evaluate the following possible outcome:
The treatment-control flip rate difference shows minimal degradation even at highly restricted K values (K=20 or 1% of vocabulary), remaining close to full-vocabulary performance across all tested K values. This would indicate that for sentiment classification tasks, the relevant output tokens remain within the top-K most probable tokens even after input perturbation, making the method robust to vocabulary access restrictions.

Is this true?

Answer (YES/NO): NO